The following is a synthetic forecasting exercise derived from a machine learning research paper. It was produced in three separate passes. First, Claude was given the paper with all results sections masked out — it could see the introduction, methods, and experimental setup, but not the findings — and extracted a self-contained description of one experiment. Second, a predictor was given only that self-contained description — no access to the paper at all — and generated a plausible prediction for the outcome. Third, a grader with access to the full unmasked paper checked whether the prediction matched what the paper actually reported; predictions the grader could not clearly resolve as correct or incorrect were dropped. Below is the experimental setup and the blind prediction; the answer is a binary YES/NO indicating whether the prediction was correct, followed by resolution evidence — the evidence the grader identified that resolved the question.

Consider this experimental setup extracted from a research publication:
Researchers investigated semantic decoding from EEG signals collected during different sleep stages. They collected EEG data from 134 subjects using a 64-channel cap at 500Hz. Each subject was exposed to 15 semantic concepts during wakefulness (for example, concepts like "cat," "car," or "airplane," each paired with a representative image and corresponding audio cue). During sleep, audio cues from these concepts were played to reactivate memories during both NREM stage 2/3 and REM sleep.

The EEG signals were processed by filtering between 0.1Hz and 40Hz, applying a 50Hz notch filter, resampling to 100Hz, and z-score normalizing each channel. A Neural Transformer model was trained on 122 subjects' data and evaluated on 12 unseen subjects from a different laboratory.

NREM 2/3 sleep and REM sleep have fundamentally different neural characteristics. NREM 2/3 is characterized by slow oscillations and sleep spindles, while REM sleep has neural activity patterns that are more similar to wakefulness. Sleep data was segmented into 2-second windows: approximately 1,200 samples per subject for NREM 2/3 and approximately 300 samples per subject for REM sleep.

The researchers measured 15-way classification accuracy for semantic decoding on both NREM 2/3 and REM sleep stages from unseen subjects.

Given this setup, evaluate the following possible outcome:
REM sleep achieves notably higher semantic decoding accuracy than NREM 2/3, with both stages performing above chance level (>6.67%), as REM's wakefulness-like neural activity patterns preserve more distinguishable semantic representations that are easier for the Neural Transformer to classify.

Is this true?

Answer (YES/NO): NO